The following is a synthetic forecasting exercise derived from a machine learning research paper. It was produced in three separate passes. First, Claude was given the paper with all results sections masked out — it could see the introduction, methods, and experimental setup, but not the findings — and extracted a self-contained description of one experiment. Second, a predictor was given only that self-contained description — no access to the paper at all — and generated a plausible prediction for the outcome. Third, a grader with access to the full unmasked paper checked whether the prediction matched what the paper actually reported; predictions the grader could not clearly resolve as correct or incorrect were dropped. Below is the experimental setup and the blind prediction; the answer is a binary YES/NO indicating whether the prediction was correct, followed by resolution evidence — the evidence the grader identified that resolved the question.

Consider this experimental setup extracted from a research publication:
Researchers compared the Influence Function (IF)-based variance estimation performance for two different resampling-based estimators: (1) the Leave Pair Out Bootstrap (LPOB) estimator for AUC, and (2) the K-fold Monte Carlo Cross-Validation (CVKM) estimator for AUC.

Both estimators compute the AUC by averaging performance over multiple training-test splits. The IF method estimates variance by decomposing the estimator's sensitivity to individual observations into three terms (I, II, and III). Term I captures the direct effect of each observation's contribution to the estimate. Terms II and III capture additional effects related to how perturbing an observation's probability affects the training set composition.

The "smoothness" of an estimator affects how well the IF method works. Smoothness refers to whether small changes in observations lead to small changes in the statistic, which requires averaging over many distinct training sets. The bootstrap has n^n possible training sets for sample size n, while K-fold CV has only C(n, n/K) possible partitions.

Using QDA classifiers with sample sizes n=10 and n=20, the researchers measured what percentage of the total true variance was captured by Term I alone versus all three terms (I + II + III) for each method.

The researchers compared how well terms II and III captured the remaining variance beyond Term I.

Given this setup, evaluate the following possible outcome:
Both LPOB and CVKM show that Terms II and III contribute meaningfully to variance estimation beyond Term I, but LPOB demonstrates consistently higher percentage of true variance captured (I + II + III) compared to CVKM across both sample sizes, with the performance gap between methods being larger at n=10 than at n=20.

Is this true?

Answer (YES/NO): NO